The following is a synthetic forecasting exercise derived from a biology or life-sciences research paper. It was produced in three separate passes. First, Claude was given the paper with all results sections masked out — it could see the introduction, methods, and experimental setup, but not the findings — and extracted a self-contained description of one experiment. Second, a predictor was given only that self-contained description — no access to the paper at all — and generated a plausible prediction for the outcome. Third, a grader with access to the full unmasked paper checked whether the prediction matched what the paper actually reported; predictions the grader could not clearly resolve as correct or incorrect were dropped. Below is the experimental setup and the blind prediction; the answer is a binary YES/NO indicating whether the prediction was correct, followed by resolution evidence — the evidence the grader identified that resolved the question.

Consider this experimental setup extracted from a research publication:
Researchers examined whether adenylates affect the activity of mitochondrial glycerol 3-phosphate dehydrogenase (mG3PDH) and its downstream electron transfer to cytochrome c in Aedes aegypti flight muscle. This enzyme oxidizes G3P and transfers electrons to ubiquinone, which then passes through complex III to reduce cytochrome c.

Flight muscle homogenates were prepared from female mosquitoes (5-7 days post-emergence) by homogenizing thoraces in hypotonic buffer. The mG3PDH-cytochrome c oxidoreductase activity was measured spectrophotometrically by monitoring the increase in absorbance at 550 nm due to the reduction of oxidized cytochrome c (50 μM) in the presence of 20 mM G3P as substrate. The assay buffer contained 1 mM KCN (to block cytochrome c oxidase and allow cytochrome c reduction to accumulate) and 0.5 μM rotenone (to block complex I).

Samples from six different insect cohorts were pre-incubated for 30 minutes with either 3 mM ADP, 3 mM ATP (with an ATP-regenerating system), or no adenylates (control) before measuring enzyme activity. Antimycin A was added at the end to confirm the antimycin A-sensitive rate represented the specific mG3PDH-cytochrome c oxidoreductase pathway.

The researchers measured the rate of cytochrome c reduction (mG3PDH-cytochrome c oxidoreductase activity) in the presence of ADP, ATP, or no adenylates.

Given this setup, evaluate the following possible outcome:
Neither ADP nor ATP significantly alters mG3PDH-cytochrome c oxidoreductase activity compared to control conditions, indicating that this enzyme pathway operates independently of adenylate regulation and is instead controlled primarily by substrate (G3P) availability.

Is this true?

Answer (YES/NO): YES